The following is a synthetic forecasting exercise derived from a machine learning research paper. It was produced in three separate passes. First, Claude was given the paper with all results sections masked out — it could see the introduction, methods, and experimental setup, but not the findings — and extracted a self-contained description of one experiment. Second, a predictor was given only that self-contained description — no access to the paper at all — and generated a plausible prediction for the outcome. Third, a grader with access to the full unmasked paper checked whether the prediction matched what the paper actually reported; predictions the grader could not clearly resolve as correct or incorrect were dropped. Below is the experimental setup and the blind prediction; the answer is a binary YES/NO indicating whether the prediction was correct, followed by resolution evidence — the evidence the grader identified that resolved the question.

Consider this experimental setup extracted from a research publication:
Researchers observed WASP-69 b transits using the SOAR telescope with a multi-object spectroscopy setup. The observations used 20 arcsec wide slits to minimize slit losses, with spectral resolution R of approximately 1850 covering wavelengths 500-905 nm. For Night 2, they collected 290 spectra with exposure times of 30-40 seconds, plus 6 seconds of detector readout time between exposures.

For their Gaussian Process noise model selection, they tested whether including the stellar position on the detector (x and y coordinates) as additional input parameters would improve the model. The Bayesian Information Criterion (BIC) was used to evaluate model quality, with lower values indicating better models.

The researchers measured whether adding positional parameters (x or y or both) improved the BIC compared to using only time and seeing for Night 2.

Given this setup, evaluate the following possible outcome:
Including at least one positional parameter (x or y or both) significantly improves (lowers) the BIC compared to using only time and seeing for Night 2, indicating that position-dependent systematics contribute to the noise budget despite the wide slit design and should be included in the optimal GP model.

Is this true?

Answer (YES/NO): NO